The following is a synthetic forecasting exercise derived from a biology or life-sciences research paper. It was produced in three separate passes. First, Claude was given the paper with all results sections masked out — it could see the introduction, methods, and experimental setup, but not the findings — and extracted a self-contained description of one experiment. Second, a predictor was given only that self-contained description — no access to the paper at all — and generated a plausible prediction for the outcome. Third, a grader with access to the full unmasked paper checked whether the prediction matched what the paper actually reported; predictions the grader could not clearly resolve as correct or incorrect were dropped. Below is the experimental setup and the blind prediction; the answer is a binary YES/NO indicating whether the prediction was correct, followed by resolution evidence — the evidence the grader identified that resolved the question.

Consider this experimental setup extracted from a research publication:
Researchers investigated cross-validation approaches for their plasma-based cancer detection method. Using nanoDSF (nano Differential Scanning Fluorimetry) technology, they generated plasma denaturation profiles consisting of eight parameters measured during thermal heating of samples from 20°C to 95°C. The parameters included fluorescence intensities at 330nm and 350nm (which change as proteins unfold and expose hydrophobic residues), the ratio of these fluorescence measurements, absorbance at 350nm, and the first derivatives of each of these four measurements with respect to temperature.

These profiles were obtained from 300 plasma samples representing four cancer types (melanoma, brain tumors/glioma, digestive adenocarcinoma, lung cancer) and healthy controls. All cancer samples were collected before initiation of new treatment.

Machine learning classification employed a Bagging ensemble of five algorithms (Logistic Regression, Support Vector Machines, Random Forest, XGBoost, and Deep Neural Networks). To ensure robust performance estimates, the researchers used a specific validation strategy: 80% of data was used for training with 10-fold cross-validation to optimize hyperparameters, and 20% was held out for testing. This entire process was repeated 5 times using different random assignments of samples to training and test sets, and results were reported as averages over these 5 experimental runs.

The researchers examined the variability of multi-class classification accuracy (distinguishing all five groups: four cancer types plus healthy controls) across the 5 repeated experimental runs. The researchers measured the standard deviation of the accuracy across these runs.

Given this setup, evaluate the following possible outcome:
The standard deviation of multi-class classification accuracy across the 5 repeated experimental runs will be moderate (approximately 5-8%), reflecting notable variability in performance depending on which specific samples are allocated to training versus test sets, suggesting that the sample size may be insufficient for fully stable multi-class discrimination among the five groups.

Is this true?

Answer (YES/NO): YES